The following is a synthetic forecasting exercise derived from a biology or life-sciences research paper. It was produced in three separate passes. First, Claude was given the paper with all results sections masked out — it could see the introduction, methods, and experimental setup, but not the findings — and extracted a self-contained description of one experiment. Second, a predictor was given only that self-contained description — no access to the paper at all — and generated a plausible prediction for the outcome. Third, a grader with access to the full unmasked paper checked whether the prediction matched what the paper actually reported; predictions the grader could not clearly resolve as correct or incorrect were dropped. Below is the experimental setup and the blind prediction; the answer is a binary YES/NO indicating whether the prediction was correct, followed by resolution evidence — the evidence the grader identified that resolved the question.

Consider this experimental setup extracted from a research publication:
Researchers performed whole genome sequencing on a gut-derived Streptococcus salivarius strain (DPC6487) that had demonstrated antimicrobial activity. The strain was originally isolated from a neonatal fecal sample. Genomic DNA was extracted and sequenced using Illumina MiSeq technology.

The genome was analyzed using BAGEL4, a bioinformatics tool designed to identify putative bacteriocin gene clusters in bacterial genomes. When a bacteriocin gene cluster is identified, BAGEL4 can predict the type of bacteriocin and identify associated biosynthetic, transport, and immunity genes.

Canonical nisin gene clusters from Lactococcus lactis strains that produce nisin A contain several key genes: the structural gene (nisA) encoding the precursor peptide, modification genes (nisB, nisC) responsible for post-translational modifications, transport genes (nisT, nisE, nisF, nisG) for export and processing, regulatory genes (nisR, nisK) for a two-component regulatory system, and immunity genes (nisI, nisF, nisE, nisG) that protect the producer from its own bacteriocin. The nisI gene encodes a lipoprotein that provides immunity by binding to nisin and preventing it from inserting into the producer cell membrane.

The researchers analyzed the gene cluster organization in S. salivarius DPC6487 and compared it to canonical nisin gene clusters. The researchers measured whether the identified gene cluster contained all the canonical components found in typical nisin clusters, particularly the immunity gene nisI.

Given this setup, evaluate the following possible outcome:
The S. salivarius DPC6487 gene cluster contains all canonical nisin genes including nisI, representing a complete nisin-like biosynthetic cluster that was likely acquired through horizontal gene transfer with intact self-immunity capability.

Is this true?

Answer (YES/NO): NO